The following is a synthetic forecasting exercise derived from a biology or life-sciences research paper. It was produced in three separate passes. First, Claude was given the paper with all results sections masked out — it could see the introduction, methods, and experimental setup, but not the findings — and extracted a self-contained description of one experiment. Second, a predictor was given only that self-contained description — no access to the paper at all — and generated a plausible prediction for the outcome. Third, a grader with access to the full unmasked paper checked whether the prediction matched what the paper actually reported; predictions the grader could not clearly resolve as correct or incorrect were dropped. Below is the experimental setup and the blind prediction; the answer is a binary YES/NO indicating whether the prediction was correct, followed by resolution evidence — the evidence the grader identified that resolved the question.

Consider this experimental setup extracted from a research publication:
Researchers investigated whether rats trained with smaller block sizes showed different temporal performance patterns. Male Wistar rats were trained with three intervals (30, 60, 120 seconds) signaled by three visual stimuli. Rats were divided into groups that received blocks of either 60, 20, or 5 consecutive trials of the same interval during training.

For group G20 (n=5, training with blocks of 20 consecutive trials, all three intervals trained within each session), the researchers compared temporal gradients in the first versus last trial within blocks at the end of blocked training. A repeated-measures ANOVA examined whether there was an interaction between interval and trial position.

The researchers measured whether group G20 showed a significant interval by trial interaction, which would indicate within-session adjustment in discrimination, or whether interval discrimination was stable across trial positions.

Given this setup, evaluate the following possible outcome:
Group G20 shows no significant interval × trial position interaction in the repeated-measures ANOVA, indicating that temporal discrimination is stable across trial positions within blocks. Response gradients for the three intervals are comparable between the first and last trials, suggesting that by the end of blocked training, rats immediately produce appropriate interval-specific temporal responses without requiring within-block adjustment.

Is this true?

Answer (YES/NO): YES